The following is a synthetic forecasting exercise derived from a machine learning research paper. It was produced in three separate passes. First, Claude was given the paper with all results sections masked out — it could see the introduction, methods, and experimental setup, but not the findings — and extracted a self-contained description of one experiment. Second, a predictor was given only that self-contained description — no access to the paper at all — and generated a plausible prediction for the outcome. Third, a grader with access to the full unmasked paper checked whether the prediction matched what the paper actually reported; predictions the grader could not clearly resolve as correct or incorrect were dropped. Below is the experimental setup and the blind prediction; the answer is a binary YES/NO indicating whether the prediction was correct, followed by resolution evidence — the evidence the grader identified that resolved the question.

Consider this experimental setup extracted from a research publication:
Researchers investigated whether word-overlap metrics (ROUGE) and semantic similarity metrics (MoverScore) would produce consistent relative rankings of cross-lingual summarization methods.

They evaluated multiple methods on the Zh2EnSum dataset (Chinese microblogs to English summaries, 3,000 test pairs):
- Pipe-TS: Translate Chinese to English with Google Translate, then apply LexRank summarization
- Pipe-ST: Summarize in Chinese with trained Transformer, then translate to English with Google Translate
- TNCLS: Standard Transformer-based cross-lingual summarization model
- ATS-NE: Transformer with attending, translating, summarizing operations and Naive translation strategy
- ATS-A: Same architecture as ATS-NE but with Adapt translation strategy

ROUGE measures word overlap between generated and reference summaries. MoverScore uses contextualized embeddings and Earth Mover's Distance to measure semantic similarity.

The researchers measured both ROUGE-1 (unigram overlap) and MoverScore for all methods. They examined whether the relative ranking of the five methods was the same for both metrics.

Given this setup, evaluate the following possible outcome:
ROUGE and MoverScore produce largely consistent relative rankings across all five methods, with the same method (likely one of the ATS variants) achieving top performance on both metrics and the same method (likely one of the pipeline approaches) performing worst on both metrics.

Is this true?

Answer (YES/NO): YES